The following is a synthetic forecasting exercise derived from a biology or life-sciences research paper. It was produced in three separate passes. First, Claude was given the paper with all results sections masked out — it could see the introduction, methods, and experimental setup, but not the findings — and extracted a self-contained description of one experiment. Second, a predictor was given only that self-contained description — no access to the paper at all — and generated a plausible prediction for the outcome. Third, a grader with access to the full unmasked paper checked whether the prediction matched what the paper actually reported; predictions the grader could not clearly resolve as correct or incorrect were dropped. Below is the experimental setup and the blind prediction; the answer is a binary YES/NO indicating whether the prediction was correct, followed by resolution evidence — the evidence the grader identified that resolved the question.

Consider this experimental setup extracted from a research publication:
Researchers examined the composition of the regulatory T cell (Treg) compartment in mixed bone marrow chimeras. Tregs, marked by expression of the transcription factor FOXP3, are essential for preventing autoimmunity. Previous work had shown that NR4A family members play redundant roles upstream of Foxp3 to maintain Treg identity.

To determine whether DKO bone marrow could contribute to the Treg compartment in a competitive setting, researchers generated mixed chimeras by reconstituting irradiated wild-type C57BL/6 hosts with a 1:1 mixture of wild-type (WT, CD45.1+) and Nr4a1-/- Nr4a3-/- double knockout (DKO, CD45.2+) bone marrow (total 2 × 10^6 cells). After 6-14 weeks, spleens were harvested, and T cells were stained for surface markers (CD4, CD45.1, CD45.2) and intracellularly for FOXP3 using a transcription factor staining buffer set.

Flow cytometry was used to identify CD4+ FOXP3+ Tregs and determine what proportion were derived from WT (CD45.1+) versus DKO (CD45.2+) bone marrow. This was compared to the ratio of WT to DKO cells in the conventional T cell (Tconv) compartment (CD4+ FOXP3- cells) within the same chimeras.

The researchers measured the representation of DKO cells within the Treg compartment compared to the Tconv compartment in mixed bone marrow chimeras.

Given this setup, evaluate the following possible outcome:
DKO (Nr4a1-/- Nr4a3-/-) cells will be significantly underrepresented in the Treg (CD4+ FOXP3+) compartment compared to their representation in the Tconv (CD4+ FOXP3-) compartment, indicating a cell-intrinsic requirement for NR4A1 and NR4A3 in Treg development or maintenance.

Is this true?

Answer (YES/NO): YES